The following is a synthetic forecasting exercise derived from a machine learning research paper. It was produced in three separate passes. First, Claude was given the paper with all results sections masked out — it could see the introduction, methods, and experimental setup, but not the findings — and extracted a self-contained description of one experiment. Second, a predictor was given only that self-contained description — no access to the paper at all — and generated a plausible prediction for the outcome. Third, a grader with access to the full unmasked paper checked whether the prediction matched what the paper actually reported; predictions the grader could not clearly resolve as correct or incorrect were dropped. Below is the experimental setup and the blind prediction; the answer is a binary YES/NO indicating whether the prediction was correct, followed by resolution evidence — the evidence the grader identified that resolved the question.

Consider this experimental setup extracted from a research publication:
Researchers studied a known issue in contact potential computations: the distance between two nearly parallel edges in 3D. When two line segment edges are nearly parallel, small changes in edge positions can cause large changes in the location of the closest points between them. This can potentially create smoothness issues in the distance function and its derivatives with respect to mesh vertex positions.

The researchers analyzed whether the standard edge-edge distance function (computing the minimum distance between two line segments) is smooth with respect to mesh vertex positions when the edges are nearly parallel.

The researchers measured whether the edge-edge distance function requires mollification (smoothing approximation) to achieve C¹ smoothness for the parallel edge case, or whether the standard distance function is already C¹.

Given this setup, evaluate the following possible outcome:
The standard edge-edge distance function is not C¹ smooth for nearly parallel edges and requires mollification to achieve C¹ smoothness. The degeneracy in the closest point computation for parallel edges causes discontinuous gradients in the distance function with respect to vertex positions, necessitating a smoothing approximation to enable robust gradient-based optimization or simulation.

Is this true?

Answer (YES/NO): YES